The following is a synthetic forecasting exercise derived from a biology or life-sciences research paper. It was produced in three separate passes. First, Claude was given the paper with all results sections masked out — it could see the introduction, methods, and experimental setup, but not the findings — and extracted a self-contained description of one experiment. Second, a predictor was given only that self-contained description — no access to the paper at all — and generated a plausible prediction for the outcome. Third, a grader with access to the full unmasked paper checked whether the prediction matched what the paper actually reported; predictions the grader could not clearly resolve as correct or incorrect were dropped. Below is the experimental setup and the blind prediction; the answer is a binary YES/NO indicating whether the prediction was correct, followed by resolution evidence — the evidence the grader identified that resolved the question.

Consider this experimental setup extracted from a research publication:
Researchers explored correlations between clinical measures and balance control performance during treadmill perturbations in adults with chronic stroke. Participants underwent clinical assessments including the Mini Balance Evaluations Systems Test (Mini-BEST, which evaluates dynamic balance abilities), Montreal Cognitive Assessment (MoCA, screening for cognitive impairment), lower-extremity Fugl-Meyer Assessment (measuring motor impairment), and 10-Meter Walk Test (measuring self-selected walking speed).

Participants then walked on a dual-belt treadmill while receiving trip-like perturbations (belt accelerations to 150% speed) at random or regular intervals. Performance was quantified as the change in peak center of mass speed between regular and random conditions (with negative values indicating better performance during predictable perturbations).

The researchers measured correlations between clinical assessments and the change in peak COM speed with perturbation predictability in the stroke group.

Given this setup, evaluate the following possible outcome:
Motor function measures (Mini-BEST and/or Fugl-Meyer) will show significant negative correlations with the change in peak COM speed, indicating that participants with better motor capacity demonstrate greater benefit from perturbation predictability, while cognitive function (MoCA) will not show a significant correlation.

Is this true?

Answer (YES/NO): NO